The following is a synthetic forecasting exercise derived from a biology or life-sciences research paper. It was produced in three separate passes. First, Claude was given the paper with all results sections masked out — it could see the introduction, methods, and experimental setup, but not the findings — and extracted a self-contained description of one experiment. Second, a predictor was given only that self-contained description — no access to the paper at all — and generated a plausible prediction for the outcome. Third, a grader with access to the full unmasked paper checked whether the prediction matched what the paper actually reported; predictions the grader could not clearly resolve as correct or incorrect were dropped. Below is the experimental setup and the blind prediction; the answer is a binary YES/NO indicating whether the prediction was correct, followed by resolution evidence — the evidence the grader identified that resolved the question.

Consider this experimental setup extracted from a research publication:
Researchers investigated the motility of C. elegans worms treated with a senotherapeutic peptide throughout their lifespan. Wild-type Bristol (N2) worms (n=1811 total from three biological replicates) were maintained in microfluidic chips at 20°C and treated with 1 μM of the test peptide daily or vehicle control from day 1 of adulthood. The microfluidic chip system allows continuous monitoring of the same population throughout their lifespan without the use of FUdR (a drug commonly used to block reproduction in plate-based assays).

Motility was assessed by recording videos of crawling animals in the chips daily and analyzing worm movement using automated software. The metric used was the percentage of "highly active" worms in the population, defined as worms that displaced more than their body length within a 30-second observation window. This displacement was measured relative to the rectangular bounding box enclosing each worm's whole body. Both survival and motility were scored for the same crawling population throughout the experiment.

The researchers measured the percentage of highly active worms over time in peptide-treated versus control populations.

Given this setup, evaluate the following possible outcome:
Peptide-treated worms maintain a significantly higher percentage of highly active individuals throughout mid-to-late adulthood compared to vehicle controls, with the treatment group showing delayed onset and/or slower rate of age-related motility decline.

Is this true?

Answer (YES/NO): YES